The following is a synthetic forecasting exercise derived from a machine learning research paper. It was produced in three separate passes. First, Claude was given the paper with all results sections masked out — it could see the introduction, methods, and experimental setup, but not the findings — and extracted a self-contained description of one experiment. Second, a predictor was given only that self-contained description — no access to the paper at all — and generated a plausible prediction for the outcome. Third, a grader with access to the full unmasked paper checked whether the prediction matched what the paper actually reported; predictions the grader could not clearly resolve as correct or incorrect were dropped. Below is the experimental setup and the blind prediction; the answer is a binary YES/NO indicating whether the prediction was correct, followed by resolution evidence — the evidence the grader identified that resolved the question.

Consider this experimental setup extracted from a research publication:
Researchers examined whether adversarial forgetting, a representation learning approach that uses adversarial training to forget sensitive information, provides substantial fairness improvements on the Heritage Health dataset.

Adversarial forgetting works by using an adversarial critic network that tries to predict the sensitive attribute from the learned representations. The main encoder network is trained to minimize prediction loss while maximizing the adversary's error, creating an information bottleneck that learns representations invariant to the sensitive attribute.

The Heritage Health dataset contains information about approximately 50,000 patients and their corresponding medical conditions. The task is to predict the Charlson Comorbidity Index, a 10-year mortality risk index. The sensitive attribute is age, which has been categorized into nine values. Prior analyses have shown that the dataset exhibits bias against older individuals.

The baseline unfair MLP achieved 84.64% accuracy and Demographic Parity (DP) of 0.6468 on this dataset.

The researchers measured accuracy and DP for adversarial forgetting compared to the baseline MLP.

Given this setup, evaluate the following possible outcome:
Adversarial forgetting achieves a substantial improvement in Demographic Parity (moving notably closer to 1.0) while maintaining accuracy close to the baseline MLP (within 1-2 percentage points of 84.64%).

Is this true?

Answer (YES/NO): NO